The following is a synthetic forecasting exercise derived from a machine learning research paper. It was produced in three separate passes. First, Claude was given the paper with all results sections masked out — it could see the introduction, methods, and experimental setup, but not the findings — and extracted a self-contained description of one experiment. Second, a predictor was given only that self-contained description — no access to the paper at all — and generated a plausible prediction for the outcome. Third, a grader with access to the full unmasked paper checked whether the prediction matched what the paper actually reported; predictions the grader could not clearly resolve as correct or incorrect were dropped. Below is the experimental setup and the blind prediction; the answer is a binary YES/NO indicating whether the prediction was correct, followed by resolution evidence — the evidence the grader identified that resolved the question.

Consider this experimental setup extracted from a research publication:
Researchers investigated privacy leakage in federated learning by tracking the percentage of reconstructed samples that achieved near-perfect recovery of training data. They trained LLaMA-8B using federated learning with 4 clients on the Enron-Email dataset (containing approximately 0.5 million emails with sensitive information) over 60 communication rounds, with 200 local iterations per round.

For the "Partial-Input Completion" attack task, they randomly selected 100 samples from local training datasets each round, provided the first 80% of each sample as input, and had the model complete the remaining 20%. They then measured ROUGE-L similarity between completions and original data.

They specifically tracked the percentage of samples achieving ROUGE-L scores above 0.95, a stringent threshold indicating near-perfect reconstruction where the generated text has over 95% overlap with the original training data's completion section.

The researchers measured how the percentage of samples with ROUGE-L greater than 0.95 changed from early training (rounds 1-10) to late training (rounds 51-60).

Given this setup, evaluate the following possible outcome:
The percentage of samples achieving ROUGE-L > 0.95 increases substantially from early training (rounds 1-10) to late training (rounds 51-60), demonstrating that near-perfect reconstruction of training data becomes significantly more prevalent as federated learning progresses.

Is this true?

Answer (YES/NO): YES